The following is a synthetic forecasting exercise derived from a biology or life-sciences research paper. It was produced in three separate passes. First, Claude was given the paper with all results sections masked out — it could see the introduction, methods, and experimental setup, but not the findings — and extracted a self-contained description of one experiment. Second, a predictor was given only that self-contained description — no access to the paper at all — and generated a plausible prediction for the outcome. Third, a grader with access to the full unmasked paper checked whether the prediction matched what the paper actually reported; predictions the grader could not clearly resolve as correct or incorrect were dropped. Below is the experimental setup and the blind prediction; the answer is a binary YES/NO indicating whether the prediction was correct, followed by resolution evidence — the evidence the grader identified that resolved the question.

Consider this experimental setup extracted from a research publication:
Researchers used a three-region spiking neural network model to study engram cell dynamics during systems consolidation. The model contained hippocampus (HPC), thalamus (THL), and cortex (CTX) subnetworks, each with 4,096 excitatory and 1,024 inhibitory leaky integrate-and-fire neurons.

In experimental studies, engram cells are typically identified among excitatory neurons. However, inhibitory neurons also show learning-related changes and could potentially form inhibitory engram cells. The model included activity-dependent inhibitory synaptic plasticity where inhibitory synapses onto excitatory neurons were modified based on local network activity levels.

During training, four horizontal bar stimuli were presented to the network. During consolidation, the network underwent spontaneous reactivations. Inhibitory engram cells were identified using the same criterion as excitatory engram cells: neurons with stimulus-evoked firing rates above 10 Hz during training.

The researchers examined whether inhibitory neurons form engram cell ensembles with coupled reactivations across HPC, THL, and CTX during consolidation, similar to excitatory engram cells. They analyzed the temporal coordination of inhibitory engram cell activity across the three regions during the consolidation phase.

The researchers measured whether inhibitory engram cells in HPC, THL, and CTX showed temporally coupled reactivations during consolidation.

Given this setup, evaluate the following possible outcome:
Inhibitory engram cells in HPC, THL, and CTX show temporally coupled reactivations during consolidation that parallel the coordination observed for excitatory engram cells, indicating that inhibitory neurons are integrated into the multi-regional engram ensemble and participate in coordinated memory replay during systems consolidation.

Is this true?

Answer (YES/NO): YES